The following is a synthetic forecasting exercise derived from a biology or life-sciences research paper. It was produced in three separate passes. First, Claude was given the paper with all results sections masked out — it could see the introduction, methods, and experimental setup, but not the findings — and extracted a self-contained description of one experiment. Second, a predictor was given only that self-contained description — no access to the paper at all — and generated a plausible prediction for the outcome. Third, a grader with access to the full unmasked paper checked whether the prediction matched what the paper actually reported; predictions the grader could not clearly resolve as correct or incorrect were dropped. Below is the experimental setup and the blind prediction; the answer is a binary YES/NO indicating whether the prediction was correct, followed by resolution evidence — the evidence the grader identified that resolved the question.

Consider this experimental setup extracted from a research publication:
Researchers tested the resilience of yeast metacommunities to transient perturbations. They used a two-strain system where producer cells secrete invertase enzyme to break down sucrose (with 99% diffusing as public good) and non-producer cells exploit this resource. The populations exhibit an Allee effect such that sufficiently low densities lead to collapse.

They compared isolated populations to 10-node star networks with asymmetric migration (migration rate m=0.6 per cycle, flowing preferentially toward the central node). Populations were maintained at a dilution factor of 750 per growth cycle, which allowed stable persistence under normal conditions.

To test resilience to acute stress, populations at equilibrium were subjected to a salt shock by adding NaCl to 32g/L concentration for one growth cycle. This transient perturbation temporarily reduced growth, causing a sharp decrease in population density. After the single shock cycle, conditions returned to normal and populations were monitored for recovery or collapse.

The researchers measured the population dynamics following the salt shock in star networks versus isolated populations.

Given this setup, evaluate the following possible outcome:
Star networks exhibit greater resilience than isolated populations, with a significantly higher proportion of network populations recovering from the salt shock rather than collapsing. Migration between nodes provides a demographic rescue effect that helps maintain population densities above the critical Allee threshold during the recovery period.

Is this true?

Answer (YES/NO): YES